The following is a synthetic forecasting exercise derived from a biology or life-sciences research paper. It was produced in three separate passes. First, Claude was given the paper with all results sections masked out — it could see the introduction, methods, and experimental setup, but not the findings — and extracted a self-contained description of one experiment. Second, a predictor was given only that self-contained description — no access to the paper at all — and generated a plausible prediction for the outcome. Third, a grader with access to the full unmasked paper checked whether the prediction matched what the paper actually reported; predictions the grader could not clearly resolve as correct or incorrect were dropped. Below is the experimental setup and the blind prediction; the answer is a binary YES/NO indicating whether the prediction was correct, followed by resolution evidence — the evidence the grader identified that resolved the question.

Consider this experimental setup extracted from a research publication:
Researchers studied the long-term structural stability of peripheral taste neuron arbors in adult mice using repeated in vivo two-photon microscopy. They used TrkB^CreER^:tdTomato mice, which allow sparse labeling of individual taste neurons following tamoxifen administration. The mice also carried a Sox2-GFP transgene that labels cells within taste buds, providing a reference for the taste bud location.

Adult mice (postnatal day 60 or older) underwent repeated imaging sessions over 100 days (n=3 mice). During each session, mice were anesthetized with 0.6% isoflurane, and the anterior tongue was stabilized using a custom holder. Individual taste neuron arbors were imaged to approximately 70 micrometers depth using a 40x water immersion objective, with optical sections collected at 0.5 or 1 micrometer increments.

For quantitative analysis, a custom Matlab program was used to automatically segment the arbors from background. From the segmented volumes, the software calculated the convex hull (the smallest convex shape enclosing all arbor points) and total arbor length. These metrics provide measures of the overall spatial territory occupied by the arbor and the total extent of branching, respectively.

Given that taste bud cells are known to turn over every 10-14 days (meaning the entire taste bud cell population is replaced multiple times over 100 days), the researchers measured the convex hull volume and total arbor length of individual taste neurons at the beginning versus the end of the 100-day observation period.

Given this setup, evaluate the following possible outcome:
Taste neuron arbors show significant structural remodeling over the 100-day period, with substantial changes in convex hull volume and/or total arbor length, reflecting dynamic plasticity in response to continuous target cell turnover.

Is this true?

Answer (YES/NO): NO